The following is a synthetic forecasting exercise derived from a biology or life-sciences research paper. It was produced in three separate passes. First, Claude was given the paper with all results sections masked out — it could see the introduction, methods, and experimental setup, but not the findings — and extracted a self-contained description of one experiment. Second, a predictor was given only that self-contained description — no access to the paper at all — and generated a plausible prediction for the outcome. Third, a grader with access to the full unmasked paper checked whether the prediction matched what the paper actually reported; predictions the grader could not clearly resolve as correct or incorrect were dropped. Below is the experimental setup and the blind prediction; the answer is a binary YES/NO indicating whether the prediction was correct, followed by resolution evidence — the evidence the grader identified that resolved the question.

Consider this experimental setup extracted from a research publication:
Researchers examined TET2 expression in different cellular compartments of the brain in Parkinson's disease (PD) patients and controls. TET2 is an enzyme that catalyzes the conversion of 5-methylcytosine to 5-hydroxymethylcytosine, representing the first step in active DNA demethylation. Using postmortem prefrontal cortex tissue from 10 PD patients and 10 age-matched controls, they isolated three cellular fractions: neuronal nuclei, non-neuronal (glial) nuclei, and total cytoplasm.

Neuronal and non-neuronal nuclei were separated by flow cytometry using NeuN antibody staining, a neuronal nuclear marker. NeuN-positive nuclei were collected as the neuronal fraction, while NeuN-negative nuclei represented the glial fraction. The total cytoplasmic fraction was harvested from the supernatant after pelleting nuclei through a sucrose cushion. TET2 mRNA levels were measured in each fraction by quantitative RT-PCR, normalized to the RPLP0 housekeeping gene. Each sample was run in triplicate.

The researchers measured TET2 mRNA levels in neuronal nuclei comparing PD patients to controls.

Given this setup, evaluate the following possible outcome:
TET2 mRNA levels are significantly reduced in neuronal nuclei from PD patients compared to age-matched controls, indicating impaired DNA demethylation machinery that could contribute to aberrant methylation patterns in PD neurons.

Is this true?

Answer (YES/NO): NO